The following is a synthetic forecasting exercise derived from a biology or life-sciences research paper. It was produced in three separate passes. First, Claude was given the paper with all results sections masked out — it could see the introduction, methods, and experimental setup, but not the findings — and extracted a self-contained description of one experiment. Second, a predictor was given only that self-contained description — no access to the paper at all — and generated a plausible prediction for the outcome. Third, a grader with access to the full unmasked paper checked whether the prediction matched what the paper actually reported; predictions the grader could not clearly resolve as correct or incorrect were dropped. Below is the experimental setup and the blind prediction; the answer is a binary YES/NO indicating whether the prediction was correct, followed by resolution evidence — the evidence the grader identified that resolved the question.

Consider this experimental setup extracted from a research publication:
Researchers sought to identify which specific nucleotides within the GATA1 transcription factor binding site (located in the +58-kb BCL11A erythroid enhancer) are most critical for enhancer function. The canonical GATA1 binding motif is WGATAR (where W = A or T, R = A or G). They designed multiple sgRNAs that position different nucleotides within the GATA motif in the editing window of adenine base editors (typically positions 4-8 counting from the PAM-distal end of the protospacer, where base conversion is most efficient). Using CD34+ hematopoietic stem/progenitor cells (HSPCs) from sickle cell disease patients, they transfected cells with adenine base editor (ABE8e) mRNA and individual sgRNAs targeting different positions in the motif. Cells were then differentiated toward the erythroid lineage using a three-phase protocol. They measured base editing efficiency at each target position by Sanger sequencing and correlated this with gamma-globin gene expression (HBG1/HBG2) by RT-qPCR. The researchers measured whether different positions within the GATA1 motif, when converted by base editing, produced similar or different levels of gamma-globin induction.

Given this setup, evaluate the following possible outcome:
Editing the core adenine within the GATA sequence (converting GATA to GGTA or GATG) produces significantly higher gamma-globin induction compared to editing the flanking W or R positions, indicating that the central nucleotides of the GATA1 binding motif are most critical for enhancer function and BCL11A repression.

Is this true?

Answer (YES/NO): NO